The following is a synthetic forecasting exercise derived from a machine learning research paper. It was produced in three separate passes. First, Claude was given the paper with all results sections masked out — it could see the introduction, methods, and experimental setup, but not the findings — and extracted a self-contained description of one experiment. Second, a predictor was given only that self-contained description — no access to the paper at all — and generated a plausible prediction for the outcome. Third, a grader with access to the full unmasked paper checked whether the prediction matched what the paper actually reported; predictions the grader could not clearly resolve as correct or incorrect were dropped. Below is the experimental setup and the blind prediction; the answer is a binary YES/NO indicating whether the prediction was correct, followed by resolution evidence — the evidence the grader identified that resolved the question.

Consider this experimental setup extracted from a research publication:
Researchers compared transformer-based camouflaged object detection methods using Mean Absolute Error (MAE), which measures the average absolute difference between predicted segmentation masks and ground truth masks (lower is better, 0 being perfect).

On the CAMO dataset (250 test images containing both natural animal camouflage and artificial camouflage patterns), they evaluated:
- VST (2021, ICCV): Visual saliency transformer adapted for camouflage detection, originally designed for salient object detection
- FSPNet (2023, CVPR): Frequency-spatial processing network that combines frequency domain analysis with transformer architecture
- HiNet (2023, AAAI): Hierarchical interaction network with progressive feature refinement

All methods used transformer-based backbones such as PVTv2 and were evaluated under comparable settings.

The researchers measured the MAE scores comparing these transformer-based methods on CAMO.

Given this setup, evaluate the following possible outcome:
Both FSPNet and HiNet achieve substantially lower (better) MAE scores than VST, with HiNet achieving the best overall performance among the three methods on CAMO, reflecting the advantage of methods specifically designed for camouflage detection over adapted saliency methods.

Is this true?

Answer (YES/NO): NO